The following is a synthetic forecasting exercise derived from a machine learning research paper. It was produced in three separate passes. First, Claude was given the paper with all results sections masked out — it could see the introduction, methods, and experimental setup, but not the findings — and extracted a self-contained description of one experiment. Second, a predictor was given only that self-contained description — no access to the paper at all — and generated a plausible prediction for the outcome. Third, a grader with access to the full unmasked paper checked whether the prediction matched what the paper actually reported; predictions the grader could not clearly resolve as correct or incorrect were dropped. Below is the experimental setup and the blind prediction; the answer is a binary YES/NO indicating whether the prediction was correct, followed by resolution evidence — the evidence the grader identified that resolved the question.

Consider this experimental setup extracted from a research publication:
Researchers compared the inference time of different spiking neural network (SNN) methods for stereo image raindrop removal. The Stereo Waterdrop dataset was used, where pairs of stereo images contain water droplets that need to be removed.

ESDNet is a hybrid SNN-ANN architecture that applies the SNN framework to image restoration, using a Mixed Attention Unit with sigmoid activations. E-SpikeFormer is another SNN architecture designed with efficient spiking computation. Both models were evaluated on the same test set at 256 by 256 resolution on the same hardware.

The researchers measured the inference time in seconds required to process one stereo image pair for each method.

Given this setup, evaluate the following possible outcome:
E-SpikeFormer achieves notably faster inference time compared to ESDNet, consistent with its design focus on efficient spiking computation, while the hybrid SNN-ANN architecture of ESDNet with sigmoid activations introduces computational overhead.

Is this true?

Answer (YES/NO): YES